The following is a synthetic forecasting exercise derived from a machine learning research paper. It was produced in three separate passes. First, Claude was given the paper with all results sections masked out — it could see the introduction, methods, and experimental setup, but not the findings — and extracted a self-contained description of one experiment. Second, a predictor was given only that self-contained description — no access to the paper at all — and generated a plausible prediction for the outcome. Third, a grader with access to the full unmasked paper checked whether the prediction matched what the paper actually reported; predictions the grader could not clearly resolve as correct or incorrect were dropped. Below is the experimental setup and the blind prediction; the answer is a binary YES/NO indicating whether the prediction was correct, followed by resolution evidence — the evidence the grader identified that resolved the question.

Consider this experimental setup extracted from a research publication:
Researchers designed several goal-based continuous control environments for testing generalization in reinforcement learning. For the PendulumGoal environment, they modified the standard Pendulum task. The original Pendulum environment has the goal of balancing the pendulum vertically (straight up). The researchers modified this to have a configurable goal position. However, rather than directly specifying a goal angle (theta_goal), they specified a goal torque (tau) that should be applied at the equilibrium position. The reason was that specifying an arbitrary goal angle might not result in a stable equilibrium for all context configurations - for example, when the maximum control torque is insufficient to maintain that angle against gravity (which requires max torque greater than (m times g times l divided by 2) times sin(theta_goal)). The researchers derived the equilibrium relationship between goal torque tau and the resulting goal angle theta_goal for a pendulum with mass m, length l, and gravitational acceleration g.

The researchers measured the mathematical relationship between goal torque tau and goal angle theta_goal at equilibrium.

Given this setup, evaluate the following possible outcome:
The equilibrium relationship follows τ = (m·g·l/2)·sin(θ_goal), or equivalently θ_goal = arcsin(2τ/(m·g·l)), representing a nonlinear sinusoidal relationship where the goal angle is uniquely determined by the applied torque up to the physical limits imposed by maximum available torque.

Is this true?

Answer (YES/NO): NO